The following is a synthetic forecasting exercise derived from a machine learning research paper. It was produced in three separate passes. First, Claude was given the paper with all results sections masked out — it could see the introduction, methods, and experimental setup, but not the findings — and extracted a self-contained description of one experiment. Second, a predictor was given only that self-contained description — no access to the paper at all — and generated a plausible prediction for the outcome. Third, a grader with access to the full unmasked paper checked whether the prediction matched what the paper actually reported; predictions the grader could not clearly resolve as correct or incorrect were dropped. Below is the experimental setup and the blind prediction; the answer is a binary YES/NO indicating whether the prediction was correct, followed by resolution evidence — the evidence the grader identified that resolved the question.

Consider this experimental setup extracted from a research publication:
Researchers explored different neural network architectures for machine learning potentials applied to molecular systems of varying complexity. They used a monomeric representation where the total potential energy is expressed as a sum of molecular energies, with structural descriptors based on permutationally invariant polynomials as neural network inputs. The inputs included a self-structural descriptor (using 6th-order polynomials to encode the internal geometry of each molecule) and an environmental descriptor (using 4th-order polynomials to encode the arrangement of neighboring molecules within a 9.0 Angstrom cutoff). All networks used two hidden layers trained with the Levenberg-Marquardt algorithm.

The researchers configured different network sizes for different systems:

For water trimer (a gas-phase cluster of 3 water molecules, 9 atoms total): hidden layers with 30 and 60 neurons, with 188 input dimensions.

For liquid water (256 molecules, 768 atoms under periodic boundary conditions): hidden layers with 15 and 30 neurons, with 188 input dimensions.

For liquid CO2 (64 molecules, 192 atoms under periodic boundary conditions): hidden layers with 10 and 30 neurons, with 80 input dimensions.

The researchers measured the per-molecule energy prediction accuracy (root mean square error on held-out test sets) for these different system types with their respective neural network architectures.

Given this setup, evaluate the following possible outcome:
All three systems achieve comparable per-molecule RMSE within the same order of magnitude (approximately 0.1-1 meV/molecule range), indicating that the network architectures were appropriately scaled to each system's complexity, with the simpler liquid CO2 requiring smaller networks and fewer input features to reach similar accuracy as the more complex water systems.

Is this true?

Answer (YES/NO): NO